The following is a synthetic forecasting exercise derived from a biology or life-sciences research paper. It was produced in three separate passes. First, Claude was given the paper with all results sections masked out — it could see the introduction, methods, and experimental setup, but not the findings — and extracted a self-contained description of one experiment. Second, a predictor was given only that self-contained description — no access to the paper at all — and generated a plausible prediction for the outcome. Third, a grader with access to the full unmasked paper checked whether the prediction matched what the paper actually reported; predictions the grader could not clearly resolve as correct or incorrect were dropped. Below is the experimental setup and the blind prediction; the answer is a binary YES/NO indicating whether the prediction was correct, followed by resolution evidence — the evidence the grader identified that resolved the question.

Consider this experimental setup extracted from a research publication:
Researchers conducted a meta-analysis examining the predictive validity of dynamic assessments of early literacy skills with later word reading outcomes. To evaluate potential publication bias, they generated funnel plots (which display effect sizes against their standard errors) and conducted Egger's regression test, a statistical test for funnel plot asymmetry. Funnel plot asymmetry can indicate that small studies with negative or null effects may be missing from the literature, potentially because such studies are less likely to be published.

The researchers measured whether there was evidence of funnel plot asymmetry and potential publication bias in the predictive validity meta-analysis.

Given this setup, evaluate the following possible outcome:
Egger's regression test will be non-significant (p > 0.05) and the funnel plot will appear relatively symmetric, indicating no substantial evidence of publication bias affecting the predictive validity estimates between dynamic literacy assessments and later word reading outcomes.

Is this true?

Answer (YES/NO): NO